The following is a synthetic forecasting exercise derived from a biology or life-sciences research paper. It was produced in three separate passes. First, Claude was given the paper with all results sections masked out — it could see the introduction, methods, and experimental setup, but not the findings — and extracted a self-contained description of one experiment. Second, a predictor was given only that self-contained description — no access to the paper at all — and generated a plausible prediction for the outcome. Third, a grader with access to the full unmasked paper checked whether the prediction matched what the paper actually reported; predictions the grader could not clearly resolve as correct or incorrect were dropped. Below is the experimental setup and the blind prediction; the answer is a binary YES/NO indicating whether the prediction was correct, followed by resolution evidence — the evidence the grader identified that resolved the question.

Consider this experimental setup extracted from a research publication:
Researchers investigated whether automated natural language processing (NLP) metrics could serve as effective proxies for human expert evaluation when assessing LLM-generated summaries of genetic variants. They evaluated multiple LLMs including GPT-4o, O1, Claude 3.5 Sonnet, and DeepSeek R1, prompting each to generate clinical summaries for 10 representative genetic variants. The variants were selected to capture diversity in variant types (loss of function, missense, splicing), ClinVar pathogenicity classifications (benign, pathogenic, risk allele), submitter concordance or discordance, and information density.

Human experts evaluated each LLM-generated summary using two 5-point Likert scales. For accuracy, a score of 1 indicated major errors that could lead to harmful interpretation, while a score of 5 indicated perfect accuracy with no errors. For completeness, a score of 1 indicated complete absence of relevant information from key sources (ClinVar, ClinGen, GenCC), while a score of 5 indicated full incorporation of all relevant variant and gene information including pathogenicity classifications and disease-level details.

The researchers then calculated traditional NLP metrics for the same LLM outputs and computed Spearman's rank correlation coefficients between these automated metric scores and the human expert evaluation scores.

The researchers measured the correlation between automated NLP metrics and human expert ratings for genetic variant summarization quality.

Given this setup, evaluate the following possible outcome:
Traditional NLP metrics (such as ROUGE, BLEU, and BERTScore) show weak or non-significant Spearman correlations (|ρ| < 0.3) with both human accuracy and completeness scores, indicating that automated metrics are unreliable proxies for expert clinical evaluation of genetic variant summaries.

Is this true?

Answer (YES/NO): NO